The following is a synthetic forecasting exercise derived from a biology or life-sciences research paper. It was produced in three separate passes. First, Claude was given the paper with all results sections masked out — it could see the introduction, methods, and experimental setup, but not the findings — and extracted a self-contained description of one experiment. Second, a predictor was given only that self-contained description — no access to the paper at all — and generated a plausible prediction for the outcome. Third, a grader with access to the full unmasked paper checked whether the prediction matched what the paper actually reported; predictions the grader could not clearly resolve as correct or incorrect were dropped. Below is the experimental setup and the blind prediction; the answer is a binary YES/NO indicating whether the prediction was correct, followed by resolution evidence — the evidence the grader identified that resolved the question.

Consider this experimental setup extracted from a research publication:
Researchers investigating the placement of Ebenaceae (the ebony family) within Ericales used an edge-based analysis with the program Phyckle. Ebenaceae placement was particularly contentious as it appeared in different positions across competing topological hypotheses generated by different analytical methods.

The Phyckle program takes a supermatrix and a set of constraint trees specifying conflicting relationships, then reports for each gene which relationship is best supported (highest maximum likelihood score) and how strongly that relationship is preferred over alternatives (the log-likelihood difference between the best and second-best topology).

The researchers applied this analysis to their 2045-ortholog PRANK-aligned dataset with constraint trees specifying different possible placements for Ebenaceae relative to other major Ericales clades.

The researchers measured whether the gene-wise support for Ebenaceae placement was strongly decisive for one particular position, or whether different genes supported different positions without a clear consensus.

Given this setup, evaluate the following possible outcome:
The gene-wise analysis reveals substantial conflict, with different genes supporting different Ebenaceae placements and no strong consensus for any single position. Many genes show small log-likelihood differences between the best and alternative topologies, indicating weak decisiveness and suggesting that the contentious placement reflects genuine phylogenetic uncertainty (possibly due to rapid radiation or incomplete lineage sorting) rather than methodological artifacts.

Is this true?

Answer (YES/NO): YES